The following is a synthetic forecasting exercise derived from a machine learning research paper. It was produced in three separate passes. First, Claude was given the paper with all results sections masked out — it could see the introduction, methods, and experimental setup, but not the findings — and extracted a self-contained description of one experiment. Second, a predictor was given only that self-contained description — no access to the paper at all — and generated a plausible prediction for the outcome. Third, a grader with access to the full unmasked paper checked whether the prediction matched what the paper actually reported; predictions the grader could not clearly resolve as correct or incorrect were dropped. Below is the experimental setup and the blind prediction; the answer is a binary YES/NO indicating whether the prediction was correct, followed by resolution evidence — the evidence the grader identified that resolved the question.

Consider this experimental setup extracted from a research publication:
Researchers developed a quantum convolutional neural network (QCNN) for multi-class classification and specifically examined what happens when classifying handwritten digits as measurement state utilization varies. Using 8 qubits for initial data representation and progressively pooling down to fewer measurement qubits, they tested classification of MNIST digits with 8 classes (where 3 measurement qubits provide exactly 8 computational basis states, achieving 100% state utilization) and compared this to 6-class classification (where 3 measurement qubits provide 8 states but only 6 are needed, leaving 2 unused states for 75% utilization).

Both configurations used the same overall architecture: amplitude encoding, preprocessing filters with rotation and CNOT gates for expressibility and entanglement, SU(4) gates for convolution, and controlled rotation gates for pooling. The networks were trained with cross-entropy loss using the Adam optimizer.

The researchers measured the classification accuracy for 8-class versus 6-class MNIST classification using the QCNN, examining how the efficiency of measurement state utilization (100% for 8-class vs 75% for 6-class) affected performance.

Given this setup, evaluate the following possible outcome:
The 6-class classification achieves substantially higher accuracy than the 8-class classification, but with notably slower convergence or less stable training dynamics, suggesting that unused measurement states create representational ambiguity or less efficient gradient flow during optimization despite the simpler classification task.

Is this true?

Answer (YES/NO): NO